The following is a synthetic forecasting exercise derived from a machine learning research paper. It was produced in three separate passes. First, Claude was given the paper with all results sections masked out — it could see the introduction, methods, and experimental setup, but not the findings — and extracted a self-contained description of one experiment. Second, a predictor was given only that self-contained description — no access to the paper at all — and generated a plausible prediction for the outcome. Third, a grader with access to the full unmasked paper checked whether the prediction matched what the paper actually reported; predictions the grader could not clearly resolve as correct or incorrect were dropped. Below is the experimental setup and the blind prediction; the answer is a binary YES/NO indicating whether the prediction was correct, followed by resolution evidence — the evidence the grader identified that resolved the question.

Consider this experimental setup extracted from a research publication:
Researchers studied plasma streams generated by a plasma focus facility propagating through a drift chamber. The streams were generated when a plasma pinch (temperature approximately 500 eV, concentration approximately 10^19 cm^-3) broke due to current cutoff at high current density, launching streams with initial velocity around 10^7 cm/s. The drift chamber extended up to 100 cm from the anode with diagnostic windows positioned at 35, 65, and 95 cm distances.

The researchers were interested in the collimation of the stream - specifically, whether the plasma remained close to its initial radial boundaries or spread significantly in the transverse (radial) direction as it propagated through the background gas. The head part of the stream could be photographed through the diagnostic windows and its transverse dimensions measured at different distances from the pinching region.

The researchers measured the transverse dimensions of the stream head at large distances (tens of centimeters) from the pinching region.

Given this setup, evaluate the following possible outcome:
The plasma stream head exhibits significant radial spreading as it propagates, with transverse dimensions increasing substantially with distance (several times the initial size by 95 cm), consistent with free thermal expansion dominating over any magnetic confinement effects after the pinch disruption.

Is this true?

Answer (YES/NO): NO